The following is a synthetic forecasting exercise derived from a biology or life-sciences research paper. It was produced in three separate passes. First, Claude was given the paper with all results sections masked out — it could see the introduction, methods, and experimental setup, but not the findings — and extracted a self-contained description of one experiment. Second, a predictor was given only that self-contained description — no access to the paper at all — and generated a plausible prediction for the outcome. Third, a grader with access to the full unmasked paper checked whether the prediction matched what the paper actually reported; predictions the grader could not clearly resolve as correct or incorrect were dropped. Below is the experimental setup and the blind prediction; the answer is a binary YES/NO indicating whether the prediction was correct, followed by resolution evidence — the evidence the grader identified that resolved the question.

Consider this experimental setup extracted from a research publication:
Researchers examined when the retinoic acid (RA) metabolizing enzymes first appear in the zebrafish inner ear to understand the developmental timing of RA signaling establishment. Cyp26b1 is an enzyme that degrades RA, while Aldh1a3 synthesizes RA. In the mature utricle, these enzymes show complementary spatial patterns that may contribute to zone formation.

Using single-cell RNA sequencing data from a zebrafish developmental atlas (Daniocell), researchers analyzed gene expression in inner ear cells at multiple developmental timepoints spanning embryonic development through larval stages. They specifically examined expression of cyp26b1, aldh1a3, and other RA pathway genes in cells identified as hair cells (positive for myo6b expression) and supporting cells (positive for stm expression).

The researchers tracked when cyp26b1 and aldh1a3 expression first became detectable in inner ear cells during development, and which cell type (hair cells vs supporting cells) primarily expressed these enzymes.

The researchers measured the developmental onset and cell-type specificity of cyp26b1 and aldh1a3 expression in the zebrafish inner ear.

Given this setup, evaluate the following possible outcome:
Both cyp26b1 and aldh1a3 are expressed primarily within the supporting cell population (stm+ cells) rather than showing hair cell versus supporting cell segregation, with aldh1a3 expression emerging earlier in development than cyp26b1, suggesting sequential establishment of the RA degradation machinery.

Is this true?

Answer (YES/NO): NO